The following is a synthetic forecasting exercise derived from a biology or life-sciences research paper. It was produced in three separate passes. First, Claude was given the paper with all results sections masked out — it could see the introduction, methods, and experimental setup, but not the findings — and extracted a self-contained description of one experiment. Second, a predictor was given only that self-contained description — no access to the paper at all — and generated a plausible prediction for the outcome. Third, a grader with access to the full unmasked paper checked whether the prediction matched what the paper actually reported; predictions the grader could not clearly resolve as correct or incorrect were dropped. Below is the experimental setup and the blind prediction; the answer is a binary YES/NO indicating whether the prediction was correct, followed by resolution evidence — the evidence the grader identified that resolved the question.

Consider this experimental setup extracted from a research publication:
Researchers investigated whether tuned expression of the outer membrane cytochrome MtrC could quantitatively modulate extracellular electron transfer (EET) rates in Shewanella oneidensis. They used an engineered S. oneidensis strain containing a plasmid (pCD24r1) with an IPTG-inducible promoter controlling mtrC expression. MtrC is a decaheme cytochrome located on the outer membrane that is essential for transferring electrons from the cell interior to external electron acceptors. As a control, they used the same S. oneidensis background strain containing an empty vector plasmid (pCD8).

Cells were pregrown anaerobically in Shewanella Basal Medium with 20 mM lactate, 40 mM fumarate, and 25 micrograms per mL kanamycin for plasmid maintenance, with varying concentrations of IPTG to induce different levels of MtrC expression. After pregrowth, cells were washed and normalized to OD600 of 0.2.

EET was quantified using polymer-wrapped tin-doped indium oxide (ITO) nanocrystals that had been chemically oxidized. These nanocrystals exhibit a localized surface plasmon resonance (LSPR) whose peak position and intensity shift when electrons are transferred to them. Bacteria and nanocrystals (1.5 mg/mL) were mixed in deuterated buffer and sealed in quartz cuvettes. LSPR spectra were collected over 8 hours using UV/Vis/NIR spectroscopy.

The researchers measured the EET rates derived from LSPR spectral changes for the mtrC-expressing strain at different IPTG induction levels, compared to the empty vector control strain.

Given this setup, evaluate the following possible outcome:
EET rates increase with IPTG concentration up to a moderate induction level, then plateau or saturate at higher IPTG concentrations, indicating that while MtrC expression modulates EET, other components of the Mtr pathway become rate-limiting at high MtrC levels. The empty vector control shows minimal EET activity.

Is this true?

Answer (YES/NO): NO